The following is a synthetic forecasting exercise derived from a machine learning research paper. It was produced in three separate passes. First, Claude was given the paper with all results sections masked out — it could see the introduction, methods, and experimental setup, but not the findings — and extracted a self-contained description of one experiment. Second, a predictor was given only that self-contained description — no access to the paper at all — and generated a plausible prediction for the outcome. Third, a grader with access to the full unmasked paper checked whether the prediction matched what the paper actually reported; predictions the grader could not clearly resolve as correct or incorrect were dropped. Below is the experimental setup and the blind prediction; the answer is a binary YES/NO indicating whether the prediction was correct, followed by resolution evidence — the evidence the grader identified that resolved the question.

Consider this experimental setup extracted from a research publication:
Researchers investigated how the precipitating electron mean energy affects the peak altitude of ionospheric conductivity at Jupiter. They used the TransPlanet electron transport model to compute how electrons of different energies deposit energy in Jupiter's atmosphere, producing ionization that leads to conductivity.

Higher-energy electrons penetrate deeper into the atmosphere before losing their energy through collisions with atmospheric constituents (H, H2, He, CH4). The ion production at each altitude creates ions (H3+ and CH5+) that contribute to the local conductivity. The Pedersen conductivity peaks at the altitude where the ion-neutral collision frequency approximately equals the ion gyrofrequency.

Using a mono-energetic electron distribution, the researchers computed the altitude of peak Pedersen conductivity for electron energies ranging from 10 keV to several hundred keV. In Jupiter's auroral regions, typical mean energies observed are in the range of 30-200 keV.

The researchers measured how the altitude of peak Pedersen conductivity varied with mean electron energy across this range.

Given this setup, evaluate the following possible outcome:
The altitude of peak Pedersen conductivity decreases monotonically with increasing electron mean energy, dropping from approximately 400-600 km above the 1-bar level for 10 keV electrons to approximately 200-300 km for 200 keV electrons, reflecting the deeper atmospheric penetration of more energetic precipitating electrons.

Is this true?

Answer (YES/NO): NO